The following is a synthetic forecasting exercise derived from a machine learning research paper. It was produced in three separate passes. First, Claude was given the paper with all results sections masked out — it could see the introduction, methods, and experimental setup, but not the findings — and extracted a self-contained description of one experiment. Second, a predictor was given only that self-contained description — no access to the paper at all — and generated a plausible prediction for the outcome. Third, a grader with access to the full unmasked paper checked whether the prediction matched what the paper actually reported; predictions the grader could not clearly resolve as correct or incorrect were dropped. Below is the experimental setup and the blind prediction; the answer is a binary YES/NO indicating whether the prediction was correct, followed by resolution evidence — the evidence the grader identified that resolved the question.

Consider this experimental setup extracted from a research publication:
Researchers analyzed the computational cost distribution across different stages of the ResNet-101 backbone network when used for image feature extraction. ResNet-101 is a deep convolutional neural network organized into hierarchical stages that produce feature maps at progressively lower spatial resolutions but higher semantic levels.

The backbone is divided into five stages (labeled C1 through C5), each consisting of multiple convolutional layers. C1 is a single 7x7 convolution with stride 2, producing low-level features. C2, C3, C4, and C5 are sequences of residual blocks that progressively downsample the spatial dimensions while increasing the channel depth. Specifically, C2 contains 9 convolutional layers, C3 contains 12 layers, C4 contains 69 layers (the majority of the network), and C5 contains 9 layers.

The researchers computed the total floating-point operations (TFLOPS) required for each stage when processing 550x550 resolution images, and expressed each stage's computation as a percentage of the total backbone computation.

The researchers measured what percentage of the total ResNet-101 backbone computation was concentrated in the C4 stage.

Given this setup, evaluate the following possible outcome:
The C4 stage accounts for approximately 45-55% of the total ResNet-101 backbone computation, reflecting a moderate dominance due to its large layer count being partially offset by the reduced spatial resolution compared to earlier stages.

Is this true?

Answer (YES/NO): NO